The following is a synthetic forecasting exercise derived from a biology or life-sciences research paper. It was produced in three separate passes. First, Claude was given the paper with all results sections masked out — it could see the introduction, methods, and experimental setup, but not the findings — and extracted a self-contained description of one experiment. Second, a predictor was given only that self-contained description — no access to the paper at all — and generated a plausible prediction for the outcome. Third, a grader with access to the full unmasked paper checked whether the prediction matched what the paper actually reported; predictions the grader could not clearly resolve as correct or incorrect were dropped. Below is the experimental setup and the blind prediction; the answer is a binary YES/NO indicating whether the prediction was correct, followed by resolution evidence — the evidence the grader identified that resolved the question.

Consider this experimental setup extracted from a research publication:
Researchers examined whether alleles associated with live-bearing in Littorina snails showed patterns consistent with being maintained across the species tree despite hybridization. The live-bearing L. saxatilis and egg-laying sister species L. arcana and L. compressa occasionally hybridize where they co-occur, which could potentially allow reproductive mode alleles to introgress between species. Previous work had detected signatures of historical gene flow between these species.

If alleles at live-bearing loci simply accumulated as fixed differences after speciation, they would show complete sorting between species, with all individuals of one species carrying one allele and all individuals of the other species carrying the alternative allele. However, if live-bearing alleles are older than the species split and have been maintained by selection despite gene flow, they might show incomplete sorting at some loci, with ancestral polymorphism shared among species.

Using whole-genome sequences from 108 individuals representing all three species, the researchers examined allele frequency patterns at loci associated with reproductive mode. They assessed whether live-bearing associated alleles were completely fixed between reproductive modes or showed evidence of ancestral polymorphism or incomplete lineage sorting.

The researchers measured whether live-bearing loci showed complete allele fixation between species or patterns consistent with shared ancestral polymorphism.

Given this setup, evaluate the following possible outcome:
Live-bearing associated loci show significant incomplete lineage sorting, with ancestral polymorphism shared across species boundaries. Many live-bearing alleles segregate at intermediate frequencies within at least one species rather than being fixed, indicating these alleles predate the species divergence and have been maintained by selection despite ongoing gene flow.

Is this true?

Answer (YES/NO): NO